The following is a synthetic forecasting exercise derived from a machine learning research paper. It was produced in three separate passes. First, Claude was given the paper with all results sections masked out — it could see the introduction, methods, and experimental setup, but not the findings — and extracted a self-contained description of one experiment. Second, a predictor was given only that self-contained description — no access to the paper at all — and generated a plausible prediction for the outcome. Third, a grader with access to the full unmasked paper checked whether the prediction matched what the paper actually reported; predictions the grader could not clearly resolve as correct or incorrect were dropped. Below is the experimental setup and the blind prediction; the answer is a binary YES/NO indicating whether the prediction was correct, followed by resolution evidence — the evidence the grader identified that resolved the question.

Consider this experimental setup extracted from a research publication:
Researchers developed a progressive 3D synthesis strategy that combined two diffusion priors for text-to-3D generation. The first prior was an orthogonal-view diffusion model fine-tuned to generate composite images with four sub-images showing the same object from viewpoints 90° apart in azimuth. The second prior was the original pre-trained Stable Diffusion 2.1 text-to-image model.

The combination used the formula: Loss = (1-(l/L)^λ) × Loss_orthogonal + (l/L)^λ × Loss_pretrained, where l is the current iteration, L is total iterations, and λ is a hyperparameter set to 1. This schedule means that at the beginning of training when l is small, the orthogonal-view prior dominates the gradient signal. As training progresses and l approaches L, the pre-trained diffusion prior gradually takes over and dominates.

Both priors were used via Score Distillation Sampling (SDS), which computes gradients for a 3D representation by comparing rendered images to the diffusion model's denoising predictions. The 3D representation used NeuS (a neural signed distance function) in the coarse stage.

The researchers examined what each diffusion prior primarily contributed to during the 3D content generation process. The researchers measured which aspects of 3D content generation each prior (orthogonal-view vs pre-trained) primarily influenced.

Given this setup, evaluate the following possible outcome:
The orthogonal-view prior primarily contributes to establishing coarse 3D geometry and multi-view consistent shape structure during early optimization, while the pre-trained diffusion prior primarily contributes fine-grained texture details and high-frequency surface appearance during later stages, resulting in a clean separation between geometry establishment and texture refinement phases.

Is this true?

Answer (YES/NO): NO